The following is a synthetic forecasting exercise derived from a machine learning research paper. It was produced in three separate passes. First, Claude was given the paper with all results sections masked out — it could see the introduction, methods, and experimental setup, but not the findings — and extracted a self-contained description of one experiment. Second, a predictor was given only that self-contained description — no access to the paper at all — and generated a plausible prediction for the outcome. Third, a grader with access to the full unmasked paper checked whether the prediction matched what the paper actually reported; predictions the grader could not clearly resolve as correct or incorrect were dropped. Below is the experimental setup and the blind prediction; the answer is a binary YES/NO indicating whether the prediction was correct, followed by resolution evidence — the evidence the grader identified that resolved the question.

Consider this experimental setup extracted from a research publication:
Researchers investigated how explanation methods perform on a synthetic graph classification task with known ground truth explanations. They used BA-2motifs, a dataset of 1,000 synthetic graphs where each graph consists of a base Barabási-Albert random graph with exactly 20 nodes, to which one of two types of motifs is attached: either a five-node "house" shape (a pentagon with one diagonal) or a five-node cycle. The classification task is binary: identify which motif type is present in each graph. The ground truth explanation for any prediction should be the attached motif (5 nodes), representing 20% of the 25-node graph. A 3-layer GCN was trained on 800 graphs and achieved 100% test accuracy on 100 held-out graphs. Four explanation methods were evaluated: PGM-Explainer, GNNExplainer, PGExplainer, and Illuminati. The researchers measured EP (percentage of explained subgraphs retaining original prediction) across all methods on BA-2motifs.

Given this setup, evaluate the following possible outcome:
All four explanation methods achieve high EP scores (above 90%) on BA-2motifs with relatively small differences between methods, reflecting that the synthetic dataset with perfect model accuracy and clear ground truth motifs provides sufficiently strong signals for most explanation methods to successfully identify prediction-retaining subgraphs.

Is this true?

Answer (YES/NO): NO